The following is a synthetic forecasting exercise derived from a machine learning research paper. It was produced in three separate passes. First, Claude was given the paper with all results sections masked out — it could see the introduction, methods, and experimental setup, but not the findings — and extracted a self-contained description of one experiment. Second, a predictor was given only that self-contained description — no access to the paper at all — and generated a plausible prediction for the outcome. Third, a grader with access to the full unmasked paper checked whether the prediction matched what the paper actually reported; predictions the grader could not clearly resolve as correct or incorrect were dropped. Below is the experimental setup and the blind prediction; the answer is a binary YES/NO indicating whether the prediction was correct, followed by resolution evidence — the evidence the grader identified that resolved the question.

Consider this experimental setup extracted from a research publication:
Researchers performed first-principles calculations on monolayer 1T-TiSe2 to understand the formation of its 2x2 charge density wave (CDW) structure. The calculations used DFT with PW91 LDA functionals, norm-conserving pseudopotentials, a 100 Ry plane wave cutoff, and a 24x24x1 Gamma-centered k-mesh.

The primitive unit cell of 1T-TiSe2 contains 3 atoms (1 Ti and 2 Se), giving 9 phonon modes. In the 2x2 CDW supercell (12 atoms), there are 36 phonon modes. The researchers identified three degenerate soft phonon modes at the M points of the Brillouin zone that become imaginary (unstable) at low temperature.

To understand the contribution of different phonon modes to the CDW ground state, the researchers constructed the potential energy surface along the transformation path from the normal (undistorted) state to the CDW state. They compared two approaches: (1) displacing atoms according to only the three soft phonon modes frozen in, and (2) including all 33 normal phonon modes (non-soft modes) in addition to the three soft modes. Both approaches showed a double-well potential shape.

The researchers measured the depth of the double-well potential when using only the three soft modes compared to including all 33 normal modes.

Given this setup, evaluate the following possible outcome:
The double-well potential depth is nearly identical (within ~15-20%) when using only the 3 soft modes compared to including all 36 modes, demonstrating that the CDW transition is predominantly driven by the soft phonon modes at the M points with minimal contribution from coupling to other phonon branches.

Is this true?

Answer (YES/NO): YES